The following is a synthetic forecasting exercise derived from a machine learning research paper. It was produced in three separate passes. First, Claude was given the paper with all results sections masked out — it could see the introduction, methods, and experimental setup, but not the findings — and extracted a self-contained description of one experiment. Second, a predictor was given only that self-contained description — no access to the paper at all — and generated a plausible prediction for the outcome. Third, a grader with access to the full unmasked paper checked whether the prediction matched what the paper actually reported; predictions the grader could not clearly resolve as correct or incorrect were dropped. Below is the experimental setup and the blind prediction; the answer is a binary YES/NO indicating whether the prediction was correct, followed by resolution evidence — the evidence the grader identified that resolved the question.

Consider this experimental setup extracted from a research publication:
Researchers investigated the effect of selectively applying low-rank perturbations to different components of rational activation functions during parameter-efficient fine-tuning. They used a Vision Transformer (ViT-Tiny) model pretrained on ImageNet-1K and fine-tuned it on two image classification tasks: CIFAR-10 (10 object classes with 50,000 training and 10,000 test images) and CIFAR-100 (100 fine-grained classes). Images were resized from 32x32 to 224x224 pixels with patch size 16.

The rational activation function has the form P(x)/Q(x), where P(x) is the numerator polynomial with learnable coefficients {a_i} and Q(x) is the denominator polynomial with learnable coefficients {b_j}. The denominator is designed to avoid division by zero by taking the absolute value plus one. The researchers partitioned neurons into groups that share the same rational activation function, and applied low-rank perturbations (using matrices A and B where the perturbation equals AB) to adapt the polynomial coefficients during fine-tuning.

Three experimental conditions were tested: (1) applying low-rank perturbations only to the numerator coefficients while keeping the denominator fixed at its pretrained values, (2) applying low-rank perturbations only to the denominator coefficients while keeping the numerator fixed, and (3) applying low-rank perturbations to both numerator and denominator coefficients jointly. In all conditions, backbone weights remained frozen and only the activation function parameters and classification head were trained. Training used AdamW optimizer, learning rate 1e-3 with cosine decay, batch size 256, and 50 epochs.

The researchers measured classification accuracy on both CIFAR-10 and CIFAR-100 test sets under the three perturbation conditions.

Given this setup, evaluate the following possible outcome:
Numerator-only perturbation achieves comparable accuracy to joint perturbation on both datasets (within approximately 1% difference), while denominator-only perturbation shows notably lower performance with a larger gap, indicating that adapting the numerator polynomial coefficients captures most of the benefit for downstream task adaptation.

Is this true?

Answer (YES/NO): NO